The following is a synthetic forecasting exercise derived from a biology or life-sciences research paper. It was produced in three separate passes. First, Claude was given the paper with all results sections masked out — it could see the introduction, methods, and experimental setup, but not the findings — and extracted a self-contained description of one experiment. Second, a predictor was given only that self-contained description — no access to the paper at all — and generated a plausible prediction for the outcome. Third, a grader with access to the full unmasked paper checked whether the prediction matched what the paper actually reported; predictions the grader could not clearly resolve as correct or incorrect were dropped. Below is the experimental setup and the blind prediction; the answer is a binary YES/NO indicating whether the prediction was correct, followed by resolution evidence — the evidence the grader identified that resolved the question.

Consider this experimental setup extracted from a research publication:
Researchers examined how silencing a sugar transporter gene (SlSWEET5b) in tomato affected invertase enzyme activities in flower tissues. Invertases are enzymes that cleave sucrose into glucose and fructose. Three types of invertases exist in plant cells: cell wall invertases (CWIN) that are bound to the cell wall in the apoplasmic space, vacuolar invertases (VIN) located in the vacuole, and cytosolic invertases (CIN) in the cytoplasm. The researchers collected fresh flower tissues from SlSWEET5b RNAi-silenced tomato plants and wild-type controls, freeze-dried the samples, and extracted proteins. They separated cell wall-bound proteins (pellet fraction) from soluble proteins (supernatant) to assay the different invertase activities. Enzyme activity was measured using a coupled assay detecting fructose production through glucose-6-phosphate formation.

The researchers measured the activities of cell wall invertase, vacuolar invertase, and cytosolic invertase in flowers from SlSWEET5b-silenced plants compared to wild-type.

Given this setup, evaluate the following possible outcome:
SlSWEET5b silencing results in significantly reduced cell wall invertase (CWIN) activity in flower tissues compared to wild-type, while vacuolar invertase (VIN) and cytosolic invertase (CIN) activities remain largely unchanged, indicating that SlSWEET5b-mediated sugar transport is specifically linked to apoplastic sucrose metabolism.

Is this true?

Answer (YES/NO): NO